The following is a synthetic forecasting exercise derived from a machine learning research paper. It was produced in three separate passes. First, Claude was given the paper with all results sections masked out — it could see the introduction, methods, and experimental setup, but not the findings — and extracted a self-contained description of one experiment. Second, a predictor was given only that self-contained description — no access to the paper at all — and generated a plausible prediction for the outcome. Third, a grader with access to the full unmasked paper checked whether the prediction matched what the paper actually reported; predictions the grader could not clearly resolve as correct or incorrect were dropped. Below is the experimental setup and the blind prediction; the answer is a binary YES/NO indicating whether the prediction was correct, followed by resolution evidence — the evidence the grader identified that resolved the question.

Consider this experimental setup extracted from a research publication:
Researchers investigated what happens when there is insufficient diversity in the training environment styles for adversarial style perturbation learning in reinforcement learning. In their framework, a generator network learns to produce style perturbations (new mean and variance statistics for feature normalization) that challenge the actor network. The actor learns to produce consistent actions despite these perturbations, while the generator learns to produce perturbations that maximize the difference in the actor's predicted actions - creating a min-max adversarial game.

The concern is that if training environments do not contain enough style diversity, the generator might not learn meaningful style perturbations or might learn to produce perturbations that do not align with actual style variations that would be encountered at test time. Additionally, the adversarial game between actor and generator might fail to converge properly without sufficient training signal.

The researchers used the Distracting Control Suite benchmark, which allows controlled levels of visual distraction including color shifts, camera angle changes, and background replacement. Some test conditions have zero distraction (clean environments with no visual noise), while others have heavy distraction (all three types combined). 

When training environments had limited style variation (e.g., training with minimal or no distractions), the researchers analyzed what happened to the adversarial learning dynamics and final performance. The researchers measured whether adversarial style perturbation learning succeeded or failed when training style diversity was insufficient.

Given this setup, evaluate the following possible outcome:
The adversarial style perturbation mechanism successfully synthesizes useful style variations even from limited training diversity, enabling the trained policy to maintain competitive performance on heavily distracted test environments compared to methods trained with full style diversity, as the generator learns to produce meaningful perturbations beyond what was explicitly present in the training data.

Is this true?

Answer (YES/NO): YES